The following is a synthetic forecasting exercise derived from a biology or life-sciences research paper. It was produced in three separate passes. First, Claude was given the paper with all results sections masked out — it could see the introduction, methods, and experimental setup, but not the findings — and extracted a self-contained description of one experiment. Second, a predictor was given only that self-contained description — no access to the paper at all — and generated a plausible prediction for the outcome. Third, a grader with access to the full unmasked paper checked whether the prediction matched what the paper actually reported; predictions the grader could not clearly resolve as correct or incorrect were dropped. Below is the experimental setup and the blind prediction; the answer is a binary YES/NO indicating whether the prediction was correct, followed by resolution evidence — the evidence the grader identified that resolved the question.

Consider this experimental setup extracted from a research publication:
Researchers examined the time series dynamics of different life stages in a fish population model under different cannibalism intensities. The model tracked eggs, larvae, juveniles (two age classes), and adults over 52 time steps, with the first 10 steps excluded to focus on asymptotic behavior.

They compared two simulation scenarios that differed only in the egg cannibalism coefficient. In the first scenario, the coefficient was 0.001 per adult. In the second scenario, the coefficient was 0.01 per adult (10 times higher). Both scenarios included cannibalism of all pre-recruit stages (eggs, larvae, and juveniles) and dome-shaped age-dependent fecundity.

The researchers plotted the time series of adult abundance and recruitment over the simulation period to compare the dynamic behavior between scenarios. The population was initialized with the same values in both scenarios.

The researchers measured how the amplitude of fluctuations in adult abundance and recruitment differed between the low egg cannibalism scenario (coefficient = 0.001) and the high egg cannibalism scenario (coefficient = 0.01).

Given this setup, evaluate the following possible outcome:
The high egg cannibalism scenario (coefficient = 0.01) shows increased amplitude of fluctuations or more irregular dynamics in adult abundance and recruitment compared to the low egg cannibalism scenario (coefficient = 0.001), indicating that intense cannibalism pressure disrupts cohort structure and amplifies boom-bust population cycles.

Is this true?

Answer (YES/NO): YES